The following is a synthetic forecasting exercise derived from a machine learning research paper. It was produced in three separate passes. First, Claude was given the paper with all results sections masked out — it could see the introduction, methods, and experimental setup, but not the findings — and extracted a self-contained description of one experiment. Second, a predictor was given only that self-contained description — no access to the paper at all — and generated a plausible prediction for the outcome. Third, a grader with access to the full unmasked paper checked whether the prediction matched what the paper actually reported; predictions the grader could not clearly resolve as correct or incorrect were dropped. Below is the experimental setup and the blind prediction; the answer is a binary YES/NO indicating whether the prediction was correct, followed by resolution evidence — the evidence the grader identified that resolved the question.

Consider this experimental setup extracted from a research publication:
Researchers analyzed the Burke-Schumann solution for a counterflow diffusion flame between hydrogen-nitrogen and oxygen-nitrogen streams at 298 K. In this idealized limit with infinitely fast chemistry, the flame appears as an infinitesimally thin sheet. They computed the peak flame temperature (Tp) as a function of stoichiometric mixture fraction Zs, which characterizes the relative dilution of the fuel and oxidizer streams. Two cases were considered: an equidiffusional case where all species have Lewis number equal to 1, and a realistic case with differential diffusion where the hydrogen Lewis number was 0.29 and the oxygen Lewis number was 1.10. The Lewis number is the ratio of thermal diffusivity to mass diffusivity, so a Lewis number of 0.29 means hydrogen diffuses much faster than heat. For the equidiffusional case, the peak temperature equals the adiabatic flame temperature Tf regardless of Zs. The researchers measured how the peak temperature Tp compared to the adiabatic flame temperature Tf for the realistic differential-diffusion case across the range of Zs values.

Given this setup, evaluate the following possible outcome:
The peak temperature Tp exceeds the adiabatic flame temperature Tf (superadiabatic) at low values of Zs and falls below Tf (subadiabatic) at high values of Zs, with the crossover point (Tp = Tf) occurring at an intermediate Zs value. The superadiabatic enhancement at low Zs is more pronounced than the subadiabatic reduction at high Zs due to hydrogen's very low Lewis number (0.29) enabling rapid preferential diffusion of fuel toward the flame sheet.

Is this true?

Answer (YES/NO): NO